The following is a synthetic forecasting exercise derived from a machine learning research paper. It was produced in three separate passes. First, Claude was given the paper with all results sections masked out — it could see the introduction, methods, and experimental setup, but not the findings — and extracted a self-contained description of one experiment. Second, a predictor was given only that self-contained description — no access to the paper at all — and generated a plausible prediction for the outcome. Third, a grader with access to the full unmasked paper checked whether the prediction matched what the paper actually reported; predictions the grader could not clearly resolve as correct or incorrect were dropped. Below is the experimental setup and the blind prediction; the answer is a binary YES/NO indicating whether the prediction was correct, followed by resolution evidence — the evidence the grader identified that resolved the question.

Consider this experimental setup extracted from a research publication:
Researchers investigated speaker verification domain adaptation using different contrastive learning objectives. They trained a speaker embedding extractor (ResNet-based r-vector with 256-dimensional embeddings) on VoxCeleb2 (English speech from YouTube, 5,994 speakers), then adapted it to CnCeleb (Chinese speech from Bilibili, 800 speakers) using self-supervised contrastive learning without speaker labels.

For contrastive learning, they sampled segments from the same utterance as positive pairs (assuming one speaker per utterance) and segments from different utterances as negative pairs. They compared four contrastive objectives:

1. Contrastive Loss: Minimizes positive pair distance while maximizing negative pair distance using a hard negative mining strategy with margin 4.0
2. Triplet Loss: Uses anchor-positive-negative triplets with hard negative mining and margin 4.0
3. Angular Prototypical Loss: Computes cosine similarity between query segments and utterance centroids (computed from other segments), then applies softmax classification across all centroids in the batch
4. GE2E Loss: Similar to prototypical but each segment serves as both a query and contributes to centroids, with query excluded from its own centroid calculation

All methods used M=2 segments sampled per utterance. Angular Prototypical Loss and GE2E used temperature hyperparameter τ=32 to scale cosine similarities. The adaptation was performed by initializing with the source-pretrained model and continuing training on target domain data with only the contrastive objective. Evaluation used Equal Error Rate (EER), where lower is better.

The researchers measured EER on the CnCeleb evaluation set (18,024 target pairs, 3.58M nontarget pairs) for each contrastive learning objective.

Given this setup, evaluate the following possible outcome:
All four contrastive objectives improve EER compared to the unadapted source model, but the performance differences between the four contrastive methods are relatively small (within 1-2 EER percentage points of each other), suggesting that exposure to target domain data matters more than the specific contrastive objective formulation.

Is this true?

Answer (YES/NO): NO